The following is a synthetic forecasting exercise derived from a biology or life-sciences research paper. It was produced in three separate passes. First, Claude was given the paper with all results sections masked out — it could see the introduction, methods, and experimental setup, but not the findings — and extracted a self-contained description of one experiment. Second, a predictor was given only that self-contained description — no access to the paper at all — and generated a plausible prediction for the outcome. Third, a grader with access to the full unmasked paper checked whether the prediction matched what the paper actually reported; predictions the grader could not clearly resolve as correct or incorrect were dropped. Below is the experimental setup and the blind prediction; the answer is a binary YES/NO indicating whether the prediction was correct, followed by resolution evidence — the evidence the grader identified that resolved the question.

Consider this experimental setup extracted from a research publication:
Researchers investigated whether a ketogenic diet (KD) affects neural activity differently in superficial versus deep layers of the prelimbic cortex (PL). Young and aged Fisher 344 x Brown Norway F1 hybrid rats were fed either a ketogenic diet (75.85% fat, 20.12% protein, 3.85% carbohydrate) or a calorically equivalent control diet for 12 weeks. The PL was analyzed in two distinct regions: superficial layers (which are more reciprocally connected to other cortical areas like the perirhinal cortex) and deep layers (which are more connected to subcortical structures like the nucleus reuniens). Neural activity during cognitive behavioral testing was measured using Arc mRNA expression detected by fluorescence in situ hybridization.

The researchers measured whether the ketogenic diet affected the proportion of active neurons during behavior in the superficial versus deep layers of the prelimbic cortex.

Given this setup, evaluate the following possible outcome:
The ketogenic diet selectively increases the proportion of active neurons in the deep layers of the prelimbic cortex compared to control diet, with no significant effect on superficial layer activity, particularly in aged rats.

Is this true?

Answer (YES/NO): NO